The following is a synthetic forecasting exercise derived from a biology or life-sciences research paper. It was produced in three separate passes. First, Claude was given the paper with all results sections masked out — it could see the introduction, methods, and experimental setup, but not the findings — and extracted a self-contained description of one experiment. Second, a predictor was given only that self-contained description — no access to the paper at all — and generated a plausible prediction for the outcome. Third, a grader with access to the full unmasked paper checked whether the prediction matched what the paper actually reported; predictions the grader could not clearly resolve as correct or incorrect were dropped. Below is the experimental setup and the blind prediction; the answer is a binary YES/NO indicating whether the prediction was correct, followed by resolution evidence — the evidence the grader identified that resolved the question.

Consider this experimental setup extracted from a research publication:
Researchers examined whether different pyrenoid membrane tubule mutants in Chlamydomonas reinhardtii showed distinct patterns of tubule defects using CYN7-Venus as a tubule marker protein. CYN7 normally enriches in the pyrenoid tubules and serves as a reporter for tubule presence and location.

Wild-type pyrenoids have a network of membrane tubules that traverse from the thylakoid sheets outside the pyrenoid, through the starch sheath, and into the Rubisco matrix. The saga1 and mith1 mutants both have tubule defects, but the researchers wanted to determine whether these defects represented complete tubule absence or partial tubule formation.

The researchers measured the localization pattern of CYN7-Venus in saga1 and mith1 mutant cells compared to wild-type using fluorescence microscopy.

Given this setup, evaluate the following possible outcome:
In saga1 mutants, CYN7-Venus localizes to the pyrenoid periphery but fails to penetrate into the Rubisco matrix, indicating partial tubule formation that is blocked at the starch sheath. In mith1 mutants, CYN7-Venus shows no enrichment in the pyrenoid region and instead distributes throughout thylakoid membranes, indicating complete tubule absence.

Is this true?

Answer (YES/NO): NO